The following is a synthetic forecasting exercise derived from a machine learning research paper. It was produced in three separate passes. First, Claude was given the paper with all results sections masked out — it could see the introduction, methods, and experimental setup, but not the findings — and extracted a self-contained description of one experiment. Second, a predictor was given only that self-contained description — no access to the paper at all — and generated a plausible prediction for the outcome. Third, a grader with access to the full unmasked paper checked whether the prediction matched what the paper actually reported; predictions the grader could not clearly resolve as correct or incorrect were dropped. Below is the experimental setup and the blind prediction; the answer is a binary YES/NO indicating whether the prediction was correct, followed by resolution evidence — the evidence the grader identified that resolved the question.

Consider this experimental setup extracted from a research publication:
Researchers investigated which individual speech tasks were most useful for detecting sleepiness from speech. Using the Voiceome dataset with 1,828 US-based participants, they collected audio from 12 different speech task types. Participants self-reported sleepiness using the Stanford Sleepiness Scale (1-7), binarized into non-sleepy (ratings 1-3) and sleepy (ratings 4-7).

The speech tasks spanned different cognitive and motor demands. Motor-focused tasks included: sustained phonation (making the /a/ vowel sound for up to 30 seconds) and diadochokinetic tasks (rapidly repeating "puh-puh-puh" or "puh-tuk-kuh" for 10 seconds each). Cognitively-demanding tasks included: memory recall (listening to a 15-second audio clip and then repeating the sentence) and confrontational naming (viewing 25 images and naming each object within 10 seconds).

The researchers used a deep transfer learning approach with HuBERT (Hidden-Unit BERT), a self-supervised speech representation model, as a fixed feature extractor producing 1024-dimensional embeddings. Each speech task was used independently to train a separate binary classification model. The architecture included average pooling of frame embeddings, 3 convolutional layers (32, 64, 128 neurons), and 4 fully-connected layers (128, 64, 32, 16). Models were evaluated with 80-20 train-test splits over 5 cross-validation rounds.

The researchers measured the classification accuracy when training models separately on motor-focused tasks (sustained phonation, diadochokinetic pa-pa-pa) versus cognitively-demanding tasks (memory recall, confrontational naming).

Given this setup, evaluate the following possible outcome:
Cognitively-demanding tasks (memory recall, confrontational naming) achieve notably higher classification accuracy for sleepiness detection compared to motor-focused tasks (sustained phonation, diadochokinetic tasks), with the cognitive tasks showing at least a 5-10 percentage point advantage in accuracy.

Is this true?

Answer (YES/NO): NO